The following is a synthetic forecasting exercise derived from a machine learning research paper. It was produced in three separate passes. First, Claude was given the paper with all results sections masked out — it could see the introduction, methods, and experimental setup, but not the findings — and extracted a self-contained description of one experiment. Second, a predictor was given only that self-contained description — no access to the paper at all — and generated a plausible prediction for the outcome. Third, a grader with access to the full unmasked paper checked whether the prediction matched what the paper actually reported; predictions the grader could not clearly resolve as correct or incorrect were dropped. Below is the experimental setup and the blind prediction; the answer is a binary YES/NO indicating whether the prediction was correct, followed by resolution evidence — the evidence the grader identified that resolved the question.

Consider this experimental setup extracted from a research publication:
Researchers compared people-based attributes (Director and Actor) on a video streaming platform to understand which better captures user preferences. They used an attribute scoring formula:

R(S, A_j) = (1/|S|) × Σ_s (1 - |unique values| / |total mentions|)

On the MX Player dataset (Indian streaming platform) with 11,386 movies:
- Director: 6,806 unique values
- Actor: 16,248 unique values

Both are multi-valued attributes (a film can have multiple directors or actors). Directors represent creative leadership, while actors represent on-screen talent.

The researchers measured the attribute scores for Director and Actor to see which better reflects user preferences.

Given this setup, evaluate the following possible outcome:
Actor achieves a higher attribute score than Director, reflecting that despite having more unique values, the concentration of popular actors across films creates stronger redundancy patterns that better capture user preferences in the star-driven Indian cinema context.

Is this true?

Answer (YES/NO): YES